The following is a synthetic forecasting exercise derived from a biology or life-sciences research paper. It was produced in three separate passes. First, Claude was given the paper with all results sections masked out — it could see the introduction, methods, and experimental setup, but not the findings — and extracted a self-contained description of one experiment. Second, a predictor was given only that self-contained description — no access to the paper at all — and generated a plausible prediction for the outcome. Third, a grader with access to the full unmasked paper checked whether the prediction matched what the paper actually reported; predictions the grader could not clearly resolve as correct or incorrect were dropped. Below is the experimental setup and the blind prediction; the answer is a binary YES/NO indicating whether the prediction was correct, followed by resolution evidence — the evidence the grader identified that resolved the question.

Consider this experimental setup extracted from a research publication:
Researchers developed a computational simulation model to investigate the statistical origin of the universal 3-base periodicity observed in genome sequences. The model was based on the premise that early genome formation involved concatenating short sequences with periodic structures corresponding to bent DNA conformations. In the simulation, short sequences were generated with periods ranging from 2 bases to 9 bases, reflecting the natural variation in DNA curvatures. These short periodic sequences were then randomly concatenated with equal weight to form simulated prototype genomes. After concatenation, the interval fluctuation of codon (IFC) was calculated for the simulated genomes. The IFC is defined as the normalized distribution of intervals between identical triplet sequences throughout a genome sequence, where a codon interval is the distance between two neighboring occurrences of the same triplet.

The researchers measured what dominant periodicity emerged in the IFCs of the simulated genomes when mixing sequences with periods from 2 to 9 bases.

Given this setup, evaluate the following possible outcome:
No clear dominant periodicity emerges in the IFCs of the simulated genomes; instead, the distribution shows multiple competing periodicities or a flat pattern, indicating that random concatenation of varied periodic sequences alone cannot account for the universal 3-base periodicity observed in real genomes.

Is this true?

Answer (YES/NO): NO